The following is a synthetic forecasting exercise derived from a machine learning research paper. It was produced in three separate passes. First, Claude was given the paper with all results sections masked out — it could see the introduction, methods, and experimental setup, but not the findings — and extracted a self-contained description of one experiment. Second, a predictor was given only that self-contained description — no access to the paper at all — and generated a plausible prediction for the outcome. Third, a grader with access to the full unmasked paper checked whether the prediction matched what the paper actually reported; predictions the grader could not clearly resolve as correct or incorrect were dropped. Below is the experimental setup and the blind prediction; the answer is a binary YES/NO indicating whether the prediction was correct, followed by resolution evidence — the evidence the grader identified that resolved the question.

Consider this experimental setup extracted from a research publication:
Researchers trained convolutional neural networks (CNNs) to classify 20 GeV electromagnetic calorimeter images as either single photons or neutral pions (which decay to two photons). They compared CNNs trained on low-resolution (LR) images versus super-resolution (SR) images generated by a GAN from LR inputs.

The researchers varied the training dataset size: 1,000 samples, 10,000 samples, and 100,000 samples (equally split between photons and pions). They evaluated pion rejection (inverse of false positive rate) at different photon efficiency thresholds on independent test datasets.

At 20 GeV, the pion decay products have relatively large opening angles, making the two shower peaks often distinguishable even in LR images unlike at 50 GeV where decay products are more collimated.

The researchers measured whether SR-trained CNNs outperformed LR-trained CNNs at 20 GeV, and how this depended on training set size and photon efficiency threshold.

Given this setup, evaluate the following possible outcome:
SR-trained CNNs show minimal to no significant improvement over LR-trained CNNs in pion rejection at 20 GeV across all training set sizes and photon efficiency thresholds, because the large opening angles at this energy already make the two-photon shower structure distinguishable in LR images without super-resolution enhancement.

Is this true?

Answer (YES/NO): NO